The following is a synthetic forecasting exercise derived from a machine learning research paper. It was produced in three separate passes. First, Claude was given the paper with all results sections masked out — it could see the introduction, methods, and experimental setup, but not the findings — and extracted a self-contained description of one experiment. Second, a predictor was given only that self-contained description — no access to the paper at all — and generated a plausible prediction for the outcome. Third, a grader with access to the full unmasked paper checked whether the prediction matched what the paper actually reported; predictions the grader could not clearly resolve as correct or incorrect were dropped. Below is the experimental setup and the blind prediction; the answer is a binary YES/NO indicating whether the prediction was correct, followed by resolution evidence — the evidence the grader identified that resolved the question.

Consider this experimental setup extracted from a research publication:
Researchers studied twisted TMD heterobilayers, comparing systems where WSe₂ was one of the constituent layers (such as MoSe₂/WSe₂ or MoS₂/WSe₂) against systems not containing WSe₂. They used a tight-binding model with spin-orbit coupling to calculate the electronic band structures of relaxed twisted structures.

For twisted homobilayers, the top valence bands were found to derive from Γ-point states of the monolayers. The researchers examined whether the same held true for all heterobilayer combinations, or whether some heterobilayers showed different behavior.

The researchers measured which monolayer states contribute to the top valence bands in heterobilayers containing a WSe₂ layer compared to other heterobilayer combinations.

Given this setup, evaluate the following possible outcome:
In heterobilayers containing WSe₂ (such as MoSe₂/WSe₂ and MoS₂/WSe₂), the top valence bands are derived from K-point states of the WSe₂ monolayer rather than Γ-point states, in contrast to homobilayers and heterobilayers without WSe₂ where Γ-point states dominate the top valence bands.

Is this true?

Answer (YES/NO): NO